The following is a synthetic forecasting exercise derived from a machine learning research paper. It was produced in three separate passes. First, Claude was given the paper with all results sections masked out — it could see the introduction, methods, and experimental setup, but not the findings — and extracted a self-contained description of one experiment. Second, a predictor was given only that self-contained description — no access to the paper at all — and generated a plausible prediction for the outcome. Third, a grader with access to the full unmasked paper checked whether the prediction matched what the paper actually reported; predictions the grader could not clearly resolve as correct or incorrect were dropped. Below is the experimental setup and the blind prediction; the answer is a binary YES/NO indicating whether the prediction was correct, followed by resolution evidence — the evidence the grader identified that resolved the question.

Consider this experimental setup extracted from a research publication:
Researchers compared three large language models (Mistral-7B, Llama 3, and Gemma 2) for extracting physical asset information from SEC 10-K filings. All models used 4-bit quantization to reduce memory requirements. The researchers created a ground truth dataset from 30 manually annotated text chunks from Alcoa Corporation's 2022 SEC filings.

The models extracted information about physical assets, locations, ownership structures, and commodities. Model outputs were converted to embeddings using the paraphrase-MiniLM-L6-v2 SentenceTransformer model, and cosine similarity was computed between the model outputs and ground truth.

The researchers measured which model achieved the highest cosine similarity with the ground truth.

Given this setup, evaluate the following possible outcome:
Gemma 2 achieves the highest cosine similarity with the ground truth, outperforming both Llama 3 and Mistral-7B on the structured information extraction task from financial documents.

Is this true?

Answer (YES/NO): YES